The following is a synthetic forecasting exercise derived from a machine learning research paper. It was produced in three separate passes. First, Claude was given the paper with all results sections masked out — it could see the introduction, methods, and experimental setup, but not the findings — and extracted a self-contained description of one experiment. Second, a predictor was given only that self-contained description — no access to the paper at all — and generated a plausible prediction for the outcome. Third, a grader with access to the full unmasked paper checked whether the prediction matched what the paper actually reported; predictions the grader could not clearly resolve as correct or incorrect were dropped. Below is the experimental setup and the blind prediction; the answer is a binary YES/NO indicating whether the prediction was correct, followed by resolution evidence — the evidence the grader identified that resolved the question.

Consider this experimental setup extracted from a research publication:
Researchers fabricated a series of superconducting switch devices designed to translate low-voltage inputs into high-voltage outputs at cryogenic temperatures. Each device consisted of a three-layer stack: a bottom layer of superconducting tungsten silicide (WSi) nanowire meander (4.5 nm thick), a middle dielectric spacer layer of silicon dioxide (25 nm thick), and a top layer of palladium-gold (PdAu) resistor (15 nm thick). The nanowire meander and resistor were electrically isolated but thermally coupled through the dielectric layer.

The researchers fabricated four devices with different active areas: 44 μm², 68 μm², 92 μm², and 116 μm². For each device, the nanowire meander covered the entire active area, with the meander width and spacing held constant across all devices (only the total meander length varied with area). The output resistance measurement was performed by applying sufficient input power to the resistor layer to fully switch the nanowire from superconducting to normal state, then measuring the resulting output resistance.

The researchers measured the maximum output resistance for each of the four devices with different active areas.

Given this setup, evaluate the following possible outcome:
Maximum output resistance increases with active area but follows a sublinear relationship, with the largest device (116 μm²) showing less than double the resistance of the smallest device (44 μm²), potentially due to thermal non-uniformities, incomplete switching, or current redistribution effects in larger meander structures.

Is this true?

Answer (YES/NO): NO